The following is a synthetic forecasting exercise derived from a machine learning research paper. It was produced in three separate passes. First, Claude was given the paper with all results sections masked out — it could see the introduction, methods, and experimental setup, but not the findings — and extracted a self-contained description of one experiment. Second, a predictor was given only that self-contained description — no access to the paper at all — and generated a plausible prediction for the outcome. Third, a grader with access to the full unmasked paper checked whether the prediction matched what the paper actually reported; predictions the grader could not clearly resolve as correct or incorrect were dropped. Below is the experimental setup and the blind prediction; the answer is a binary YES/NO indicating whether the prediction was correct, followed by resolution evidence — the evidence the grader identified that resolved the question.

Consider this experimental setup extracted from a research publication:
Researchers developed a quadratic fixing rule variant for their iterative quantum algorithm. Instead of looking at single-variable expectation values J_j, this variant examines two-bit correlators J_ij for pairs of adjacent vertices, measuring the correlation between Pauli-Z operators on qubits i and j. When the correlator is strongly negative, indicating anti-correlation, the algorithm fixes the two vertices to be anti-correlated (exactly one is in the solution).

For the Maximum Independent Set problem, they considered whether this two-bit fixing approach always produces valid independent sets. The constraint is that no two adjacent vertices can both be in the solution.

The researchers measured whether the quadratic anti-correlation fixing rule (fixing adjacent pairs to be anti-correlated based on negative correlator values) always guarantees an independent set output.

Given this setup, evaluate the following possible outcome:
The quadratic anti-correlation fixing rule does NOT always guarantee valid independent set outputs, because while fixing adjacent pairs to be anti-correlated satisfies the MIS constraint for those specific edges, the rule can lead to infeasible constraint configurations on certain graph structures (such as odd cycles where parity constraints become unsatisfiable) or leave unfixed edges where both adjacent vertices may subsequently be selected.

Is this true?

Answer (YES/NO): YES